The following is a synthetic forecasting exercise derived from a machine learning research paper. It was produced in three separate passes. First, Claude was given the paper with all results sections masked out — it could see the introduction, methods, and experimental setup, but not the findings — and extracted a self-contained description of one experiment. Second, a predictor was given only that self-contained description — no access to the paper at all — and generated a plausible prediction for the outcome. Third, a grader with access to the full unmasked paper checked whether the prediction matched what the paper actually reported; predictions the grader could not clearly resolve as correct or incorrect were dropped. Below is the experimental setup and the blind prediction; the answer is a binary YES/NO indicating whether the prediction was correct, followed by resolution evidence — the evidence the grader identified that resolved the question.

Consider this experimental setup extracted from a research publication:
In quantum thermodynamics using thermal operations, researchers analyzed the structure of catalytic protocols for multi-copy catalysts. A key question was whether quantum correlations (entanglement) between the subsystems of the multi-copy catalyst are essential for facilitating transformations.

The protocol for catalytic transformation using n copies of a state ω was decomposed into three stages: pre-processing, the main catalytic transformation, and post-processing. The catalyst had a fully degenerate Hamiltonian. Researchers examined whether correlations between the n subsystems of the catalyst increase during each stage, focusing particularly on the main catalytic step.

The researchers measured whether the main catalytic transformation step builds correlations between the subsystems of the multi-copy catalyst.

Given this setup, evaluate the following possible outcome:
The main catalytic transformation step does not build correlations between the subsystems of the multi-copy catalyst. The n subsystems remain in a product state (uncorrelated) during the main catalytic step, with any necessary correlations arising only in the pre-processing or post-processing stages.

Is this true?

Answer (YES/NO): YES